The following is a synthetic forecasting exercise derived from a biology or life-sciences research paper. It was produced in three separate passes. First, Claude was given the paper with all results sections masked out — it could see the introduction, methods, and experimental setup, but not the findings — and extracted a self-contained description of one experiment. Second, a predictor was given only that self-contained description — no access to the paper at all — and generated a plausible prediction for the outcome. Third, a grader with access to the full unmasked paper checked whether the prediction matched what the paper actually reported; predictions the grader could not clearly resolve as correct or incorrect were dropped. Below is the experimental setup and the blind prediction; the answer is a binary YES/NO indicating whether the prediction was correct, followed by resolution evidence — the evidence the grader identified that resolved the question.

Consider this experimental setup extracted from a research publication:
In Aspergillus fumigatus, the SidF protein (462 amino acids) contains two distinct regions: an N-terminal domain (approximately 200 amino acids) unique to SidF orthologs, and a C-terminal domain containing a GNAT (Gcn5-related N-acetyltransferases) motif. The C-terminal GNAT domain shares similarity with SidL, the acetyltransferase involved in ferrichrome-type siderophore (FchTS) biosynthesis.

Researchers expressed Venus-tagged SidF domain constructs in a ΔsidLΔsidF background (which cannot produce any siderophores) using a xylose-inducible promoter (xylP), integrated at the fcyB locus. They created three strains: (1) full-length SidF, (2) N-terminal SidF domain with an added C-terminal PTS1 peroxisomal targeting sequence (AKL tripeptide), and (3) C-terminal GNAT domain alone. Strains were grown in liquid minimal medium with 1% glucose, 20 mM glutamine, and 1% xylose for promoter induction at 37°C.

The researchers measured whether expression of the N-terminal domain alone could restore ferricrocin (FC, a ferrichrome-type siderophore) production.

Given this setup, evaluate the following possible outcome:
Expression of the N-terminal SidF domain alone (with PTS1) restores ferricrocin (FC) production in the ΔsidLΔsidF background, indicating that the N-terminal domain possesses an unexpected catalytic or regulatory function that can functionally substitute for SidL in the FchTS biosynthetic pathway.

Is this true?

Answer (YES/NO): NO